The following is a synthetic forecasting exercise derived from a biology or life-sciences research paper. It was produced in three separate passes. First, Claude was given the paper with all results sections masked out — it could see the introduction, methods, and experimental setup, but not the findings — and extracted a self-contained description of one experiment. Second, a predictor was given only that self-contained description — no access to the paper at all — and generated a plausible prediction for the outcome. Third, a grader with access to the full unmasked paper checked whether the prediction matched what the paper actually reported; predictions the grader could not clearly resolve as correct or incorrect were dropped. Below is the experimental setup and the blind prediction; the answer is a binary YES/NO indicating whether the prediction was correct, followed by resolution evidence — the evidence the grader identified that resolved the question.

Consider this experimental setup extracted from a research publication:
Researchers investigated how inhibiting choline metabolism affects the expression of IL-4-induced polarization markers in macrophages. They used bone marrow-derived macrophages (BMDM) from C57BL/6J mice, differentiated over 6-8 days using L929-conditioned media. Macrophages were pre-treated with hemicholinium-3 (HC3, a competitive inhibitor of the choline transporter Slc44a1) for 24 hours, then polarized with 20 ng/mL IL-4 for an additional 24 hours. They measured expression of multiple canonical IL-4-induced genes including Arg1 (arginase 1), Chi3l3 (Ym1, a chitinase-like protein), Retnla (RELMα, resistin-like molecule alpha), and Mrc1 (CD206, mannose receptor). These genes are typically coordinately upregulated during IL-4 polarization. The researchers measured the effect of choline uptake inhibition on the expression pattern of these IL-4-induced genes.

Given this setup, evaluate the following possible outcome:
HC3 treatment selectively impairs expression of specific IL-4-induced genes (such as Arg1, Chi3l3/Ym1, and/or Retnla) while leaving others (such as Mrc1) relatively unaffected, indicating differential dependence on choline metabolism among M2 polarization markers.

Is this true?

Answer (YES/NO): NO